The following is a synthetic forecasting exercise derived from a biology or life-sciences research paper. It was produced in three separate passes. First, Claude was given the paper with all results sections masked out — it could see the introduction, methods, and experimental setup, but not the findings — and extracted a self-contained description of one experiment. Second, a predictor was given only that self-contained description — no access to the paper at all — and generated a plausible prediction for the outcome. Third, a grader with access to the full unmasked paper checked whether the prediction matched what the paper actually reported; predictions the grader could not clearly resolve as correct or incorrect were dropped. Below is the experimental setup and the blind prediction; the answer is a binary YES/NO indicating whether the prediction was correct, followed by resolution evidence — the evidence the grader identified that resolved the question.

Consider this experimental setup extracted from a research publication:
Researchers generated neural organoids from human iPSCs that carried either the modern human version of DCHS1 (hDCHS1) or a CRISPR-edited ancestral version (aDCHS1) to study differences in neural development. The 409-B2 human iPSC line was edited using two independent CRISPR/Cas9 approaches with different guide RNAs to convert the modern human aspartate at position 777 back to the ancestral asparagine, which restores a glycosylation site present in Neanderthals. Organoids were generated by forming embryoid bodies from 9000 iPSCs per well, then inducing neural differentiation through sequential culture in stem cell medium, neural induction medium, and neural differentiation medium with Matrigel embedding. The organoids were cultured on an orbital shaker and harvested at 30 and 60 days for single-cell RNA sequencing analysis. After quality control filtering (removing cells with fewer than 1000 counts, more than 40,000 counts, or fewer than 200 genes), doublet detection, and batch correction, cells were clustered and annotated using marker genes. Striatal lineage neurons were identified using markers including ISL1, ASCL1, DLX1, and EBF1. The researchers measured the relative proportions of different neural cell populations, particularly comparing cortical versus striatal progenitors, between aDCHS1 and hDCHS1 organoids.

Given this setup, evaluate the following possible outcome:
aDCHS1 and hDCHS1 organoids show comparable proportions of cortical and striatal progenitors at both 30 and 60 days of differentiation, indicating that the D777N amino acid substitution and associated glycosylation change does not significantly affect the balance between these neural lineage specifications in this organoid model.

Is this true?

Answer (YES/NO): NO